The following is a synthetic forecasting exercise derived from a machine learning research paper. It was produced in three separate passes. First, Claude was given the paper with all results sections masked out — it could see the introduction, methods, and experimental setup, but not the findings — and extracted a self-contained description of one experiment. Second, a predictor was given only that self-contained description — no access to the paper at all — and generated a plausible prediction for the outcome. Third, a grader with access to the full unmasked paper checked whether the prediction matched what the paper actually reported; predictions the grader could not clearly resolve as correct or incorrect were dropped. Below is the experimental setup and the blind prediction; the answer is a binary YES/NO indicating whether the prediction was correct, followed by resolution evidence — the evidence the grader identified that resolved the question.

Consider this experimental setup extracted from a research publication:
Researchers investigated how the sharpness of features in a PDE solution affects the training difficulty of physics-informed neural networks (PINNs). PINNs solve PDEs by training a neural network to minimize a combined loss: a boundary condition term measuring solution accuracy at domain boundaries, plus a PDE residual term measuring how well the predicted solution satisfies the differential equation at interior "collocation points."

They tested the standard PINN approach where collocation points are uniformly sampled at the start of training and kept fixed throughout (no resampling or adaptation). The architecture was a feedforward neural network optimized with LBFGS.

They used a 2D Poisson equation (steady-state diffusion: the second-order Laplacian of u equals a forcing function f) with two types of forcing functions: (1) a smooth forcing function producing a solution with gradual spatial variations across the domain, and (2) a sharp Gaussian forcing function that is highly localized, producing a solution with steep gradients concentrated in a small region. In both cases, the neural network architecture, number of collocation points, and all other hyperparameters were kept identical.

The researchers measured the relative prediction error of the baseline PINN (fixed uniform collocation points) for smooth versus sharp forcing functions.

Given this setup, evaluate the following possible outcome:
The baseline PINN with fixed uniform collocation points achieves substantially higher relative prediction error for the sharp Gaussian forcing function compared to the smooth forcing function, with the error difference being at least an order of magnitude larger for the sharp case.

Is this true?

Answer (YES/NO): NO